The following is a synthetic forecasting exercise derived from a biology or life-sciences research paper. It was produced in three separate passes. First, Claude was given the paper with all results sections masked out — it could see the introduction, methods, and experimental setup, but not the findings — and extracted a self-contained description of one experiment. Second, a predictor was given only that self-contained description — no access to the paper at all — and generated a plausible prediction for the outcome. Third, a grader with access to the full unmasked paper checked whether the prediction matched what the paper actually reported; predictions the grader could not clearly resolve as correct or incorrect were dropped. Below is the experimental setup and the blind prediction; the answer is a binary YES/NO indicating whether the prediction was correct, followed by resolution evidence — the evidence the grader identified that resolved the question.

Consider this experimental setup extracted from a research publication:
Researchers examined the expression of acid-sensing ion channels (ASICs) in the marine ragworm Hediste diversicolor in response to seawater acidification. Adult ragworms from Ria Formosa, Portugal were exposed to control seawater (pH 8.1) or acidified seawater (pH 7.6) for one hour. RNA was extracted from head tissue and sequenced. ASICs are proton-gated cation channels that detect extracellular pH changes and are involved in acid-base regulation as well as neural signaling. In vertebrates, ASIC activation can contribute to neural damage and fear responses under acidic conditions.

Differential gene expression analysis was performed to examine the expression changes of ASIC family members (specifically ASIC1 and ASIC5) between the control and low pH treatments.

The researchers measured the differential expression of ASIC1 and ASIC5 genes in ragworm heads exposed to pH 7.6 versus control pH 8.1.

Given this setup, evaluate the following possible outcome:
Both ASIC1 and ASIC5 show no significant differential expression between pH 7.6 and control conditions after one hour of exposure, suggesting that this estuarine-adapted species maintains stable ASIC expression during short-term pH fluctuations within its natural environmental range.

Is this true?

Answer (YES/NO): NO